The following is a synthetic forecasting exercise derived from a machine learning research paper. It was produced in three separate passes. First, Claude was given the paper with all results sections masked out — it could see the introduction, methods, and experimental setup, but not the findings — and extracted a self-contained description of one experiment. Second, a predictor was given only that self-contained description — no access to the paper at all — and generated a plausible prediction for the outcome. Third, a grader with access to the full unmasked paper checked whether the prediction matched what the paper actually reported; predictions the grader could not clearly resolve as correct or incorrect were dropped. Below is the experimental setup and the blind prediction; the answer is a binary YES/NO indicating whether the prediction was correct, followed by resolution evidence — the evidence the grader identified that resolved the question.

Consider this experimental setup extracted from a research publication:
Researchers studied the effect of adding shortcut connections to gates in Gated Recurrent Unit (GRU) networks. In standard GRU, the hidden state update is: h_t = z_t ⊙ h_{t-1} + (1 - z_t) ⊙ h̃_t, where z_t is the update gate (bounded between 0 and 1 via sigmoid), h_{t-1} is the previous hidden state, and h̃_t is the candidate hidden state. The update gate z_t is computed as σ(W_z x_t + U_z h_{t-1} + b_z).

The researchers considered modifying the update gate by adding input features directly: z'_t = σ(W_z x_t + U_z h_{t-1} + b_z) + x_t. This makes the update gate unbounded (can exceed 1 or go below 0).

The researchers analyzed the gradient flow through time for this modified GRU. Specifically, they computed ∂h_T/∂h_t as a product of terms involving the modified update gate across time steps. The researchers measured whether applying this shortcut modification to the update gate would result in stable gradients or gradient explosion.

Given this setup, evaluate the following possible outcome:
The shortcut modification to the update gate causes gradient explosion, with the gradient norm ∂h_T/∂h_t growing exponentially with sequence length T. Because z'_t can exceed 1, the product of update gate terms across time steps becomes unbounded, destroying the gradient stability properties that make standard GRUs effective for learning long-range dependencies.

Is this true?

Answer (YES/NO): YES